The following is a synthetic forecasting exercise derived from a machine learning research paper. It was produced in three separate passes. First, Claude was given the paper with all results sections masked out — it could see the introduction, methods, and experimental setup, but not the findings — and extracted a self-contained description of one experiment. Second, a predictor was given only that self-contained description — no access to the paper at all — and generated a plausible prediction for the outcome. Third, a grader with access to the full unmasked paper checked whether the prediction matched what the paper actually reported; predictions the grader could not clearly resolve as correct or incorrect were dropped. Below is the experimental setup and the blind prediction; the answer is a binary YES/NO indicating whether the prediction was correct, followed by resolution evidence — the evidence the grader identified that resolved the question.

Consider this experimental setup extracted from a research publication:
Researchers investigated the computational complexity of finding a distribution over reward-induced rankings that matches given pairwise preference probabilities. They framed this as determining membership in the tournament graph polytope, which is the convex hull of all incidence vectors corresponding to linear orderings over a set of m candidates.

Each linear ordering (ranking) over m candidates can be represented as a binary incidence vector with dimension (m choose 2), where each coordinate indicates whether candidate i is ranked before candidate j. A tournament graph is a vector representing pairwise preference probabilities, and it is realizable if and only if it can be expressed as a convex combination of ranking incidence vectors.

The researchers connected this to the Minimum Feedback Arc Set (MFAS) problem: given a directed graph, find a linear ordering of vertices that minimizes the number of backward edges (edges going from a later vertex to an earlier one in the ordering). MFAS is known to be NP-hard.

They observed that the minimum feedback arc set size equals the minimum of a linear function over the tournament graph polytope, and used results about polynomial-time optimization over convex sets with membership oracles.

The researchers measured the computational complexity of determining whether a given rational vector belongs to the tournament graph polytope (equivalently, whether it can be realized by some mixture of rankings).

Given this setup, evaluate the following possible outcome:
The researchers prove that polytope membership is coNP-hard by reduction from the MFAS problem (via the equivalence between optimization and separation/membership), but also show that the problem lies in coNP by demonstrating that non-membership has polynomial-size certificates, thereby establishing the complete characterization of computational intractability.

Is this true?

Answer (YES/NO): NO